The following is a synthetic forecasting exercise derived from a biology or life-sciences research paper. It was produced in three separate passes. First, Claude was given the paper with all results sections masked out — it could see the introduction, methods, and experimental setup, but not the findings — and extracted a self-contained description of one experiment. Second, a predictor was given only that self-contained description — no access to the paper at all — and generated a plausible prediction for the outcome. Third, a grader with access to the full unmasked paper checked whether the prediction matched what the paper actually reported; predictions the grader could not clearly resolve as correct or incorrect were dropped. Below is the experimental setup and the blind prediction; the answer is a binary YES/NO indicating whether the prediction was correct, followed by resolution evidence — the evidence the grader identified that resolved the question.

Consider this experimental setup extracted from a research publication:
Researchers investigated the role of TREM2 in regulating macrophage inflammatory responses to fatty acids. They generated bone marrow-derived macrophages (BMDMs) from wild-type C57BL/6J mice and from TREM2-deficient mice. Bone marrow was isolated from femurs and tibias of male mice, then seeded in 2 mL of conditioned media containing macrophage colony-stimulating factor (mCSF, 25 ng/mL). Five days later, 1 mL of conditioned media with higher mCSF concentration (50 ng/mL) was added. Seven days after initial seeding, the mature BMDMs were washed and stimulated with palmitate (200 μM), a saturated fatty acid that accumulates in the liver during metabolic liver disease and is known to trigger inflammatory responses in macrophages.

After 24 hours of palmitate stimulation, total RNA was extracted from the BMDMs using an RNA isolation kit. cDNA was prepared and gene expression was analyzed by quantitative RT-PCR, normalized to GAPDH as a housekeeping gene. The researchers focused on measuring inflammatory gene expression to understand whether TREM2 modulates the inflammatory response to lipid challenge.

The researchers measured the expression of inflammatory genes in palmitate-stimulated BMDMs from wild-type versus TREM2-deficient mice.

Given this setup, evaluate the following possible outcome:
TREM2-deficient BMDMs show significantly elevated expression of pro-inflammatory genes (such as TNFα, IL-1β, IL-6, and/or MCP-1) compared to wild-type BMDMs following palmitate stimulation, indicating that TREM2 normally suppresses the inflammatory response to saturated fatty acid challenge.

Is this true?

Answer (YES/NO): YES